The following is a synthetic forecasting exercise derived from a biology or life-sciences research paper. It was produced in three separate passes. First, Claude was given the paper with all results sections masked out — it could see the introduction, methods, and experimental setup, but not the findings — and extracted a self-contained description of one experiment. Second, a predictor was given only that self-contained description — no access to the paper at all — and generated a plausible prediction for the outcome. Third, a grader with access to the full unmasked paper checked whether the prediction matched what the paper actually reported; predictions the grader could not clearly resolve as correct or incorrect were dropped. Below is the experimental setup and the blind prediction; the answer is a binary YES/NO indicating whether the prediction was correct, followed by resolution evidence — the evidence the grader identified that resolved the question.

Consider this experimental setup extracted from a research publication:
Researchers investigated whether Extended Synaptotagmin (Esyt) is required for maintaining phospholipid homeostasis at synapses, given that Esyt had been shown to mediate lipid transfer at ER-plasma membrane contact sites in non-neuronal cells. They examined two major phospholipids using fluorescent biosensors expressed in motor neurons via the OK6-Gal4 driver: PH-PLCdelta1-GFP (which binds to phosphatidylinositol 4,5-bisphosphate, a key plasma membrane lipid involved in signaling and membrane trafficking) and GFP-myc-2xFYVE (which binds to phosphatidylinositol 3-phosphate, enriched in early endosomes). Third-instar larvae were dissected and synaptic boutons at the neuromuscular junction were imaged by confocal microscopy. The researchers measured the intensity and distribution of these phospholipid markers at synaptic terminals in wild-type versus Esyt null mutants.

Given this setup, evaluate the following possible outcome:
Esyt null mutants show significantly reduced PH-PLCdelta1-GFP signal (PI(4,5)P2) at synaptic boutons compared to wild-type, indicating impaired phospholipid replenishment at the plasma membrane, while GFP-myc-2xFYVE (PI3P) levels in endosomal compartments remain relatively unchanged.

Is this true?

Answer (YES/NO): NO